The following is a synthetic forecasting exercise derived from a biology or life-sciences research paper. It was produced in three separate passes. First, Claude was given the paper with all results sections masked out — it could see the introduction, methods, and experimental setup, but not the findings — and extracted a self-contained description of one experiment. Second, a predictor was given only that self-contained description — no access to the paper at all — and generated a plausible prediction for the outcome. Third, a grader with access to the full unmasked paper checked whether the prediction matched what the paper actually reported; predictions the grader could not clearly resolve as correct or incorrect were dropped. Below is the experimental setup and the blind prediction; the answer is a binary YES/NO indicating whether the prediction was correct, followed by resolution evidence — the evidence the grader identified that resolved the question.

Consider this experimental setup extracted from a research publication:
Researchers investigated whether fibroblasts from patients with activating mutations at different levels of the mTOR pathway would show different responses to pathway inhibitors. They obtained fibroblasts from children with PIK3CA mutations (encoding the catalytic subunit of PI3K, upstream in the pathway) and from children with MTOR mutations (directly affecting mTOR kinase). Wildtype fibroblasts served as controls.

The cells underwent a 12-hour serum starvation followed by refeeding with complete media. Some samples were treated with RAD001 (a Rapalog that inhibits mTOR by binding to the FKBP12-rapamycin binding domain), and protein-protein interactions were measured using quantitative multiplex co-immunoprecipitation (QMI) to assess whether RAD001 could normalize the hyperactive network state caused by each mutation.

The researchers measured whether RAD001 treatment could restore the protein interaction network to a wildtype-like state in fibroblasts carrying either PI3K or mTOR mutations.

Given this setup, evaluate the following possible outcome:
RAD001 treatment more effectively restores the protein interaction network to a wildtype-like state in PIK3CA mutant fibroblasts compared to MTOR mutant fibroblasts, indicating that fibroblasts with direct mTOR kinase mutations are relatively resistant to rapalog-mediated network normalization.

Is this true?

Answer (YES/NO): NO